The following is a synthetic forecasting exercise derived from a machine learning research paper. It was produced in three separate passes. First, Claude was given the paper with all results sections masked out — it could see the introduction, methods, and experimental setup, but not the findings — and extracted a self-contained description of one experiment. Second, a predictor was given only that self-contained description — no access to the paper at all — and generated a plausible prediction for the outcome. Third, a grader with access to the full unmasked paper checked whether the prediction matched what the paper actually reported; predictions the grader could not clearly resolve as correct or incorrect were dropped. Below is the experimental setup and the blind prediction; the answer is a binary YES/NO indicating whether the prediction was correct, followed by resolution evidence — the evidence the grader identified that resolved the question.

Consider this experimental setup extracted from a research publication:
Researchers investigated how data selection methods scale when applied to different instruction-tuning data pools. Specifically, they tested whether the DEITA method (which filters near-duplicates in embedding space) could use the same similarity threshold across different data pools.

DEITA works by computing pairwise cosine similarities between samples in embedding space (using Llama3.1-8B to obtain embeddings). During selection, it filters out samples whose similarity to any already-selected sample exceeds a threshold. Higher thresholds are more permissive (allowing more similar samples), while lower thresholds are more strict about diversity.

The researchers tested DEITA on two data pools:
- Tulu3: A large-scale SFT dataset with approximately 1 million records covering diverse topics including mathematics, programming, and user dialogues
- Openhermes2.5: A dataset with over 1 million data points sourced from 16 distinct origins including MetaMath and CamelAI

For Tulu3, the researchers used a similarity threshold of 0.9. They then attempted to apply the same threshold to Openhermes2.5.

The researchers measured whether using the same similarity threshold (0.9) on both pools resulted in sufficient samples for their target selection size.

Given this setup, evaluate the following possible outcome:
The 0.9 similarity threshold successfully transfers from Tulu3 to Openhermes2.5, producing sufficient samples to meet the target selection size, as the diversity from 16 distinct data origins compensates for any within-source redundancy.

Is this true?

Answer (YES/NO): NO